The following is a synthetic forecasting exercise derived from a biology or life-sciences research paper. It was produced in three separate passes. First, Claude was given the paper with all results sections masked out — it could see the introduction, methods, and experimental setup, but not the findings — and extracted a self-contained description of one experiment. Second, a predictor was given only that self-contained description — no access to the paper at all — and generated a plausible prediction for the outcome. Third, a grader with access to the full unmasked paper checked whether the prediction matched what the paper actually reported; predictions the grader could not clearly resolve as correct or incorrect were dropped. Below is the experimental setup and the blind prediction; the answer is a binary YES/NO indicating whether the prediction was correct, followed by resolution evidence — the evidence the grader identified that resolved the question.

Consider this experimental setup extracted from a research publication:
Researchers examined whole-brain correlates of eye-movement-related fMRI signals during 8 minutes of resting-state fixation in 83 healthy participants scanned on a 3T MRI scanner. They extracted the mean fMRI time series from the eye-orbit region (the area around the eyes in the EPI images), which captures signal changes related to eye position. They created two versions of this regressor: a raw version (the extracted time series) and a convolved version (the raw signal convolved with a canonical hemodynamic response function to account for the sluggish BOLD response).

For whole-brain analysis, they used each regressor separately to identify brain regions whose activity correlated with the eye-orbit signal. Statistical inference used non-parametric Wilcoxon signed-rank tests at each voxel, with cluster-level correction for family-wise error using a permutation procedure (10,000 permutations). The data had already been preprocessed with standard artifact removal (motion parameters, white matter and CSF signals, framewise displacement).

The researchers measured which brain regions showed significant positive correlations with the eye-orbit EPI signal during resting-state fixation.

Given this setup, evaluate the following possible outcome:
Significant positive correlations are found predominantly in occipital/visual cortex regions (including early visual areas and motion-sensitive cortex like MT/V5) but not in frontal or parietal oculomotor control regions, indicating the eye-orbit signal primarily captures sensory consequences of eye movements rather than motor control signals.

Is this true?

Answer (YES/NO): NO